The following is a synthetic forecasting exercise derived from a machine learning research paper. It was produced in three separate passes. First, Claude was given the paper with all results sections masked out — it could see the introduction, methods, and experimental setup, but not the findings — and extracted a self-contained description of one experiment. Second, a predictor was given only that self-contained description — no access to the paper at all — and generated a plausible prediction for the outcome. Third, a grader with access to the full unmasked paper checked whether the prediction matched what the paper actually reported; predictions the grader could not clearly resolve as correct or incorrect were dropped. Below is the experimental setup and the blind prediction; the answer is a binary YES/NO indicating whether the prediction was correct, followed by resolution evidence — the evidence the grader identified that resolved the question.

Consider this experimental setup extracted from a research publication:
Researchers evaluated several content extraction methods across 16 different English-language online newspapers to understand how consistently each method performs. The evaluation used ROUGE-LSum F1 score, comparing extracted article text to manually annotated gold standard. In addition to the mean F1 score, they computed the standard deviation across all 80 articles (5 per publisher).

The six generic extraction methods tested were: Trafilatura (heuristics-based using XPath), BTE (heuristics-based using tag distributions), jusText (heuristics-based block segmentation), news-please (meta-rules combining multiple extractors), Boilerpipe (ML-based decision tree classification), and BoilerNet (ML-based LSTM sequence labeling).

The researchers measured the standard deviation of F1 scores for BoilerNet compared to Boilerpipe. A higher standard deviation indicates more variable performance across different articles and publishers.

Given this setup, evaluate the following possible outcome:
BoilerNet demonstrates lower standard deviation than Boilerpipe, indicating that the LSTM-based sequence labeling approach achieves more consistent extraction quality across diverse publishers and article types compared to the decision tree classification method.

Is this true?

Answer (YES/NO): YES